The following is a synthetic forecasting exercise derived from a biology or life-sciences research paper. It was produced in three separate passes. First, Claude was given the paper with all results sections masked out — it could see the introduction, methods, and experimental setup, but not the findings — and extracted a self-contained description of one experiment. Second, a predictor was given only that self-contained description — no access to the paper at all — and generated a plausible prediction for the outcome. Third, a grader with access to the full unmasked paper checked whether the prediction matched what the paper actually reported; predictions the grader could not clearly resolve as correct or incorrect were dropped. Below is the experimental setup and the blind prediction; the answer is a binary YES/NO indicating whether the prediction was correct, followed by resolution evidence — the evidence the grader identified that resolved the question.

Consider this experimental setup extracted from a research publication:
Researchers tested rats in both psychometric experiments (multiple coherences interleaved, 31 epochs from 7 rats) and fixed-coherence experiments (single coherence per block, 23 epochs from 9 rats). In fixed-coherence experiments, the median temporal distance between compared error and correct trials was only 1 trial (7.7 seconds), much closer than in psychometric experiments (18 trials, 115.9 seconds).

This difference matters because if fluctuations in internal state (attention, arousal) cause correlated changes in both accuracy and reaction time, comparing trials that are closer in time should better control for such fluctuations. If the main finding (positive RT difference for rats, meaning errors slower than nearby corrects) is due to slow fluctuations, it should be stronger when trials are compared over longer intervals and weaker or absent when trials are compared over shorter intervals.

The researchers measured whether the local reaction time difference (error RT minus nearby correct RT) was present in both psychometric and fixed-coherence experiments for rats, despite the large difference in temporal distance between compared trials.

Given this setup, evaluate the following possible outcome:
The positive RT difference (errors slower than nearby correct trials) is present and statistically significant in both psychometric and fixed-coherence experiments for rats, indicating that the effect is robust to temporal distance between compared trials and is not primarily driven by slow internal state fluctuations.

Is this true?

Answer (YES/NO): NO